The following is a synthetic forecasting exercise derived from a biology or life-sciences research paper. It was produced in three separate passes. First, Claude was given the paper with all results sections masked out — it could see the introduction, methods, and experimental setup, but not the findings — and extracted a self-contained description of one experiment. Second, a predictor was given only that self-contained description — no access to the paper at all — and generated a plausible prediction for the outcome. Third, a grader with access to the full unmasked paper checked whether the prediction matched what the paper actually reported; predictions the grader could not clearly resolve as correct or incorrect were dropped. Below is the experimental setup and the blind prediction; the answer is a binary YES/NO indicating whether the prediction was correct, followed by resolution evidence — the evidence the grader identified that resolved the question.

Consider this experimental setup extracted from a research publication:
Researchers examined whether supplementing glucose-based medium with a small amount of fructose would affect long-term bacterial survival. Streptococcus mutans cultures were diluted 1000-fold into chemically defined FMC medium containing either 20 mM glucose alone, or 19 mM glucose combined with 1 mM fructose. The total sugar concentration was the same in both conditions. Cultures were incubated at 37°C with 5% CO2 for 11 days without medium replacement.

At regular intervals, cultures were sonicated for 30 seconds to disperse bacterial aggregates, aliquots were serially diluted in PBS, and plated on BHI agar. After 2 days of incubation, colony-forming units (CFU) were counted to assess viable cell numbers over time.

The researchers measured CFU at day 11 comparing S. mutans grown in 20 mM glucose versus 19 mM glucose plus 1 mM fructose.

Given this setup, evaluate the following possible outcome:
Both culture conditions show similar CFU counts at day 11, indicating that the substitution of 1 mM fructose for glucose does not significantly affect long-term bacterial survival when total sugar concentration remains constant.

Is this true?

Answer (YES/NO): YES